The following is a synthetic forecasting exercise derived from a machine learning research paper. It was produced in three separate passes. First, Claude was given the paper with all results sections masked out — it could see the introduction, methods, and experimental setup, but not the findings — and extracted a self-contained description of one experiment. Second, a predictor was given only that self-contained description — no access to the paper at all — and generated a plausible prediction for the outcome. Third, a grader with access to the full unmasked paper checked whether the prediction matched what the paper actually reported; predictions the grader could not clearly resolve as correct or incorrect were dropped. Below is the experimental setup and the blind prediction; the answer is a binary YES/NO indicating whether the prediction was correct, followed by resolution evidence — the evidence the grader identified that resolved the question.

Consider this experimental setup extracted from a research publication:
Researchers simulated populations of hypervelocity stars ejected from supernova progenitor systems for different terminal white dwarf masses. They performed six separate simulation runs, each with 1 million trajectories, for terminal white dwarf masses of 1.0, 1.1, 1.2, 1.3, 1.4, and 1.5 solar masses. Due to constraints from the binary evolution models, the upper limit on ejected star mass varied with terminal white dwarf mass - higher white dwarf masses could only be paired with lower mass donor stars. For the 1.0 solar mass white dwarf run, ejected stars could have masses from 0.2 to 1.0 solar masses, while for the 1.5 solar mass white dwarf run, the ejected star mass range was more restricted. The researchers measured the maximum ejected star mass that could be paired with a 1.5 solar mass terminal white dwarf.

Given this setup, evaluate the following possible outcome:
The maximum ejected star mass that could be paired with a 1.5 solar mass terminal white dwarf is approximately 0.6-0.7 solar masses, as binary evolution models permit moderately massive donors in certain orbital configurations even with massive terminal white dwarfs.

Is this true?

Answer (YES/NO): YES